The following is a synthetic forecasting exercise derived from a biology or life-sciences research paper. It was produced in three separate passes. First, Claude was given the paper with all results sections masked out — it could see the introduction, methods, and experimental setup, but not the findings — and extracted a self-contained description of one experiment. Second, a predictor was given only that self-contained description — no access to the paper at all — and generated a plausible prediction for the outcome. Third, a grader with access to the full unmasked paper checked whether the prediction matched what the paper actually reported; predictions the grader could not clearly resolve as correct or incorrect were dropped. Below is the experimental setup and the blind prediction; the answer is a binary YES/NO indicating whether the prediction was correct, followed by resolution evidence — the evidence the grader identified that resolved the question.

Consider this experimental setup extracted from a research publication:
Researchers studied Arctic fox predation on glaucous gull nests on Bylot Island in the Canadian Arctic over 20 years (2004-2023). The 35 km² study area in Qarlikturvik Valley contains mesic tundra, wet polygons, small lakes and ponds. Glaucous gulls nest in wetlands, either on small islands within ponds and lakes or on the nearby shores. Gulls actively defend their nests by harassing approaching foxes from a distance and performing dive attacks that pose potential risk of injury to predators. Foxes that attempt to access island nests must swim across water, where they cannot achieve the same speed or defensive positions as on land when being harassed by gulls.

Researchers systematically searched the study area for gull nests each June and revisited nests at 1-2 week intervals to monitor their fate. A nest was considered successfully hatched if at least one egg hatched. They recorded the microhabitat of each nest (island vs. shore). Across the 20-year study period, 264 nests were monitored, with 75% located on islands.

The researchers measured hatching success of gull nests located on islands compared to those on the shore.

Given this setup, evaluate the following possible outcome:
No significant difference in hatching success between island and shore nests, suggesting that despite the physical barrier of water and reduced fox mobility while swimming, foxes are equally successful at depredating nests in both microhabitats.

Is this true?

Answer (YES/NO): NO